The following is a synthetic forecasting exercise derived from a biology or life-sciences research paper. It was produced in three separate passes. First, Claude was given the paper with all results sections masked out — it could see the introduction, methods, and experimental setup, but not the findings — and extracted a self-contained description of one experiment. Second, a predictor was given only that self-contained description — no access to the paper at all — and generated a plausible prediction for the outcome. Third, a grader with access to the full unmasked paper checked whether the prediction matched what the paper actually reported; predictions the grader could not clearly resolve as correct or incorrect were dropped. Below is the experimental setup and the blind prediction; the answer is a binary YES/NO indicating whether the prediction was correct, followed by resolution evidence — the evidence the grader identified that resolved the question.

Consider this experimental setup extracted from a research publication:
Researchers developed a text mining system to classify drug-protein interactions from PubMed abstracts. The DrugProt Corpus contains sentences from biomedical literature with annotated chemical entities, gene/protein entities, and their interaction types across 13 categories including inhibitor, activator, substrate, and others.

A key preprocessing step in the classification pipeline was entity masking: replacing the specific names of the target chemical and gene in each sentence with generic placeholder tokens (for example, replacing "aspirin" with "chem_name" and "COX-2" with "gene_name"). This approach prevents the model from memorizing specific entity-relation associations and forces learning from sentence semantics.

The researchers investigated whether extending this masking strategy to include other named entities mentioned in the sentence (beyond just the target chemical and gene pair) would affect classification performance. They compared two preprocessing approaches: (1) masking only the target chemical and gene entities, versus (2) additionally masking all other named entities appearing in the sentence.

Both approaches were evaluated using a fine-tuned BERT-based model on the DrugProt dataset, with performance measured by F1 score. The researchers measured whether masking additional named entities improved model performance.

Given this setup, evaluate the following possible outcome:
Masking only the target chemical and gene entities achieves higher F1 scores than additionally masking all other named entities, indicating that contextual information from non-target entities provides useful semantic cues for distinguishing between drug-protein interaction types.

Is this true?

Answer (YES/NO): NO